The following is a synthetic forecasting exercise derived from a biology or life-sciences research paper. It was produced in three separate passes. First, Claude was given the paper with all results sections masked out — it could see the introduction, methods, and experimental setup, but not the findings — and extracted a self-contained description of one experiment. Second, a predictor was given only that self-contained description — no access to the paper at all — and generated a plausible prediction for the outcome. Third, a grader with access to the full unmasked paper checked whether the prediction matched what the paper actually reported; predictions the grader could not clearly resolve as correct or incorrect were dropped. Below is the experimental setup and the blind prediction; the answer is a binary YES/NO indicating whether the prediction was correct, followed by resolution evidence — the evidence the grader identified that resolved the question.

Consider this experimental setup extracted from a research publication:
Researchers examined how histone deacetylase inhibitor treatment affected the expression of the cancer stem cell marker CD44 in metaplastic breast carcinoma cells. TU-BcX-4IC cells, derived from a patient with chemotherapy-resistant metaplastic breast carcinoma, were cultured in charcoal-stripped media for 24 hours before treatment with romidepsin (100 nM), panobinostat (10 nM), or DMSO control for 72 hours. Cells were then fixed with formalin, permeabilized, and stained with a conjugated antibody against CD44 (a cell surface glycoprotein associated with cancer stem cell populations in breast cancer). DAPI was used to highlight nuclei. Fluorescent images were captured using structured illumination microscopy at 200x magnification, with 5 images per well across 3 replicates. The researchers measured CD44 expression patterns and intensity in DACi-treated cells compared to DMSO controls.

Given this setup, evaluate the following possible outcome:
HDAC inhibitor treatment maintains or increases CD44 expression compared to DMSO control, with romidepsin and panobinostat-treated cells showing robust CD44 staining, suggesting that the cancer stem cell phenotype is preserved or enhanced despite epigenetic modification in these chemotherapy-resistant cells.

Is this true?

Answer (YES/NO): NO